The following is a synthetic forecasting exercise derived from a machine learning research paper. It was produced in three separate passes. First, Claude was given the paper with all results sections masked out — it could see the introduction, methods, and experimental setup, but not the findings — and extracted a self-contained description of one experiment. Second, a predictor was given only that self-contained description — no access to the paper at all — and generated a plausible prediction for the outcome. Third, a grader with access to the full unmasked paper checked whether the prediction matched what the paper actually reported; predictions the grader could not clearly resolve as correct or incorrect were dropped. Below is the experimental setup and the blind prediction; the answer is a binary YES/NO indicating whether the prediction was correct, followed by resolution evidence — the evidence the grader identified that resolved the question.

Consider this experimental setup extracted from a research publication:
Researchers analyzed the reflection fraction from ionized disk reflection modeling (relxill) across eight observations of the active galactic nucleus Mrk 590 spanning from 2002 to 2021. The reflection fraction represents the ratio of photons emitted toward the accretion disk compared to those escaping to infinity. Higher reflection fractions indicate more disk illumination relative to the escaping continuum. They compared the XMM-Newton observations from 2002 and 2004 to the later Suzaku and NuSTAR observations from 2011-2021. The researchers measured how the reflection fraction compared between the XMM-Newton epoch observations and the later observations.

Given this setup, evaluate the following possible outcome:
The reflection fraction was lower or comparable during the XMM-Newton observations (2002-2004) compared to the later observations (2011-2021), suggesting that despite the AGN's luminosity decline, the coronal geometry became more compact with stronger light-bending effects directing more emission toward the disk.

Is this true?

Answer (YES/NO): NO